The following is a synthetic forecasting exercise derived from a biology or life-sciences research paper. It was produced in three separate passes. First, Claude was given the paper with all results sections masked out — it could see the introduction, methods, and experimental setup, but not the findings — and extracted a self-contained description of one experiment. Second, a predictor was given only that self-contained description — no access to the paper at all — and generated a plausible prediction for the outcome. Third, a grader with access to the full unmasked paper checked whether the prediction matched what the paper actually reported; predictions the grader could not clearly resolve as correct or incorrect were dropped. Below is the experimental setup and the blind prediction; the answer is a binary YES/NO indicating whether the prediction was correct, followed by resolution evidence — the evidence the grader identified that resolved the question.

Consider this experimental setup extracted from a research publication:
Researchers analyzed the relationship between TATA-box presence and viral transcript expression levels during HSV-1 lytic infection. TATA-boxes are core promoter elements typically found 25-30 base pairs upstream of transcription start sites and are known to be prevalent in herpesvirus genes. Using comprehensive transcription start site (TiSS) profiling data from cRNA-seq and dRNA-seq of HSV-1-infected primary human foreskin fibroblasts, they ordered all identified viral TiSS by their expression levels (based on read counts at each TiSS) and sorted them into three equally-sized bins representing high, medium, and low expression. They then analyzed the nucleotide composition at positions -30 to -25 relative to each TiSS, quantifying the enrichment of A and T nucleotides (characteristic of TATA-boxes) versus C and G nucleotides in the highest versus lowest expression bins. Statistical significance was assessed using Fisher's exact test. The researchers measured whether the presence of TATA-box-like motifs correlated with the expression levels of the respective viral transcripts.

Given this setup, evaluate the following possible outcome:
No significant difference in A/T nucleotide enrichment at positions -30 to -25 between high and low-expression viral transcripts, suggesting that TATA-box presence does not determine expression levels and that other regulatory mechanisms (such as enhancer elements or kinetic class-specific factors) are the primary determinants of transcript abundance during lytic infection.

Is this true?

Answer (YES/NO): NO